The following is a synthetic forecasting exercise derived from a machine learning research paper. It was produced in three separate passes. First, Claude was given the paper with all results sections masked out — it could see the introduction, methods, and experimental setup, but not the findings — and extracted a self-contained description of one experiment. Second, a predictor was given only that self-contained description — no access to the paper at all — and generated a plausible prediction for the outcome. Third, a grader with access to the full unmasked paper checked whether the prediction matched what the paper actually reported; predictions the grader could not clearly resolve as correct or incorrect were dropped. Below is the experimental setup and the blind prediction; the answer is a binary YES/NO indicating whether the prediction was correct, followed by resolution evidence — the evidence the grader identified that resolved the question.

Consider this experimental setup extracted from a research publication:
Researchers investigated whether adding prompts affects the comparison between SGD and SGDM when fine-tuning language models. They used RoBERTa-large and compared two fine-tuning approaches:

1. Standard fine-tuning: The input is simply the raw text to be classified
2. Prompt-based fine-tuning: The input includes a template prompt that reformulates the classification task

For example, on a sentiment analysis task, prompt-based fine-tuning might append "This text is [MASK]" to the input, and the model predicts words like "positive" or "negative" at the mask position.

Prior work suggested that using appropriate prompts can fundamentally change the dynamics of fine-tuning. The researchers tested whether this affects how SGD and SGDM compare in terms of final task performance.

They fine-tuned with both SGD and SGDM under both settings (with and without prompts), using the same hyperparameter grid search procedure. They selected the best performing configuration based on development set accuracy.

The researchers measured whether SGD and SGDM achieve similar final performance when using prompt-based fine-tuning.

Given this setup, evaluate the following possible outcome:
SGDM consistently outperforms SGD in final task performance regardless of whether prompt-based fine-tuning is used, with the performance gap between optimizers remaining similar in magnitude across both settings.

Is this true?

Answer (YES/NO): NO